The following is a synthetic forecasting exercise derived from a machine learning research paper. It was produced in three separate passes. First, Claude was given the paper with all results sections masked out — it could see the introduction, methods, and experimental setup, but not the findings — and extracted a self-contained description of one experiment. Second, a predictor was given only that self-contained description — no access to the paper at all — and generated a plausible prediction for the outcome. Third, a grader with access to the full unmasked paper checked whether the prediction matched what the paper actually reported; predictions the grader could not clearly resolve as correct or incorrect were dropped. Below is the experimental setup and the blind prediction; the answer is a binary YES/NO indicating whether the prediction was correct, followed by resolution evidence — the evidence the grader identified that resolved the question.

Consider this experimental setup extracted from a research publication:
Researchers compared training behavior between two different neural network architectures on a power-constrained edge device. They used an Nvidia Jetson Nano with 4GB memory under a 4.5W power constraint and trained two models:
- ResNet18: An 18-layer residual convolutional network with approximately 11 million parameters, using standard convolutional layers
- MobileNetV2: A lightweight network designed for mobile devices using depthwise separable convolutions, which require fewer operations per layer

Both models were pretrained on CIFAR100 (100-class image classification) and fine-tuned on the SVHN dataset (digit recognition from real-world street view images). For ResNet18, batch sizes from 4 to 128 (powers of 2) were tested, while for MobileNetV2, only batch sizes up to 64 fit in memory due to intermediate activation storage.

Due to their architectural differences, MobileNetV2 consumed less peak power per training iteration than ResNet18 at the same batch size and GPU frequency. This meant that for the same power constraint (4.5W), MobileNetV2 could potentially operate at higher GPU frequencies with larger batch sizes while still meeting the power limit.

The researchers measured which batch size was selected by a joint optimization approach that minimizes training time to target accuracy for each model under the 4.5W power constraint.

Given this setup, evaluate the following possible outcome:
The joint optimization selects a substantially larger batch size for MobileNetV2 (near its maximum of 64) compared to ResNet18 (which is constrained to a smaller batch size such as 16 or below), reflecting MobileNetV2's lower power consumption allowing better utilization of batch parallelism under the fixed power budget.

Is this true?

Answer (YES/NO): YES